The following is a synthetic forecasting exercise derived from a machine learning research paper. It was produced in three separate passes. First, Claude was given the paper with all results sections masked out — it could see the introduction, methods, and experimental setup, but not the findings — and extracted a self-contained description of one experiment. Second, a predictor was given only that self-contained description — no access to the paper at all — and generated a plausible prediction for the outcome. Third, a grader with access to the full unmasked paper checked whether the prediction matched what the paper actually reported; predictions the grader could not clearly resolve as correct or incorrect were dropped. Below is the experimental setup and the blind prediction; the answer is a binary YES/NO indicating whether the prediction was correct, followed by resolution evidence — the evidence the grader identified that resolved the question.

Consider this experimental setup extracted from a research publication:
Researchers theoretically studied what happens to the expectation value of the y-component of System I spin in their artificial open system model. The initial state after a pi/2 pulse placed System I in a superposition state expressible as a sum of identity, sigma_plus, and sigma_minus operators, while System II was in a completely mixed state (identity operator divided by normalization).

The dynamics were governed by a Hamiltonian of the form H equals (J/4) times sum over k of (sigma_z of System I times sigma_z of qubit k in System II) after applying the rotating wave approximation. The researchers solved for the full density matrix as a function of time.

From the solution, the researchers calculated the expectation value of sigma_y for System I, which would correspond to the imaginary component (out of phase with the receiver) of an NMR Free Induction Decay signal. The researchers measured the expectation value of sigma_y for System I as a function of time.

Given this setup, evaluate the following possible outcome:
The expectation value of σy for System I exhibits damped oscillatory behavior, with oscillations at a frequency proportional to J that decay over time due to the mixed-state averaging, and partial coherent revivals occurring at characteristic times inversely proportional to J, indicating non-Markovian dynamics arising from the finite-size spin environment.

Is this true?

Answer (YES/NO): NO